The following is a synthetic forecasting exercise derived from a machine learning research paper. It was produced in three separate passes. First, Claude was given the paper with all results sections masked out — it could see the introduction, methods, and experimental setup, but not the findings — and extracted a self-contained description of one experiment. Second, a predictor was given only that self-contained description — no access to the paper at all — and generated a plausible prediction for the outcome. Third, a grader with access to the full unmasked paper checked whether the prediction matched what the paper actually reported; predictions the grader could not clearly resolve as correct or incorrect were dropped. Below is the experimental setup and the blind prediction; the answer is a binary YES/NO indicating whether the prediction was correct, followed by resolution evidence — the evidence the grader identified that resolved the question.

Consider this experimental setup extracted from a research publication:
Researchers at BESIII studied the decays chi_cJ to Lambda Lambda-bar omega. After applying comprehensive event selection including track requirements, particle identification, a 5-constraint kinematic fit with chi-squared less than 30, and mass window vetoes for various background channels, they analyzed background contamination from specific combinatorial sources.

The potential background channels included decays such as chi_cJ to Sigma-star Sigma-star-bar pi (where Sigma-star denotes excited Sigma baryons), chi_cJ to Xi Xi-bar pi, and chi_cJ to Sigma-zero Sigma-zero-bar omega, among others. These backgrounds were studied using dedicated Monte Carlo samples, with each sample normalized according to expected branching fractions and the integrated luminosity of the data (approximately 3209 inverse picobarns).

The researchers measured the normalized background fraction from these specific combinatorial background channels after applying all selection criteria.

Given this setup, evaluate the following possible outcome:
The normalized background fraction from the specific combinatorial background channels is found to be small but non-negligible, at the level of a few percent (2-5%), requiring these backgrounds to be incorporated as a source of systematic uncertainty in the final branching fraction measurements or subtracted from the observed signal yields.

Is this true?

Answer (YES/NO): NO